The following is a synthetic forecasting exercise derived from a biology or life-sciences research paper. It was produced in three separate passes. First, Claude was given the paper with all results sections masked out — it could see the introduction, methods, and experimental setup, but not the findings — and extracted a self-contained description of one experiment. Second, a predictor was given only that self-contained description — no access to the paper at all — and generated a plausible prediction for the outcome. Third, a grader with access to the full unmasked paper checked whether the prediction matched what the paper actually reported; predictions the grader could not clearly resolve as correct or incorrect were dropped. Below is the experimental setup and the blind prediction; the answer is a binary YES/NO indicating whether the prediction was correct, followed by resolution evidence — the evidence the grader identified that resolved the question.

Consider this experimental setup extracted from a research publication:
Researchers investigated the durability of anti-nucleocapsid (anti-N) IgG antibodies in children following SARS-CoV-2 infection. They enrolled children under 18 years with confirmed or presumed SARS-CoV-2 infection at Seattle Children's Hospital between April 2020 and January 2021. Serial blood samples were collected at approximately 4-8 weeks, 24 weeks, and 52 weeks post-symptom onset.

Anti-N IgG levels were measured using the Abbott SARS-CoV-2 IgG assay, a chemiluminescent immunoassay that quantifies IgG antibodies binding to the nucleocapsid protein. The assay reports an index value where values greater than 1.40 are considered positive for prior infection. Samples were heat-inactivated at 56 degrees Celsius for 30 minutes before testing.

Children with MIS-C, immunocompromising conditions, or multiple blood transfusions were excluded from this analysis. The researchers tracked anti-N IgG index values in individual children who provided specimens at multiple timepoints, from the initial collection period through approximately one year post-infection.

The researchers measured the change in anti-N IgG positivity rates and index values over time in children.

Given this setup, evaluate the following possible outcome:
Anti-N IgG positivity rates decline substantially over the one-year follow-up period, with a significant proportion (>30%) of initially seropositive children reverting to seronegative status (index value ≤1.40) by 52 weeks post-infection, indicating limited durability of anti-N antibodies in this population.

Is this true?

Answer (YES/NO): YES